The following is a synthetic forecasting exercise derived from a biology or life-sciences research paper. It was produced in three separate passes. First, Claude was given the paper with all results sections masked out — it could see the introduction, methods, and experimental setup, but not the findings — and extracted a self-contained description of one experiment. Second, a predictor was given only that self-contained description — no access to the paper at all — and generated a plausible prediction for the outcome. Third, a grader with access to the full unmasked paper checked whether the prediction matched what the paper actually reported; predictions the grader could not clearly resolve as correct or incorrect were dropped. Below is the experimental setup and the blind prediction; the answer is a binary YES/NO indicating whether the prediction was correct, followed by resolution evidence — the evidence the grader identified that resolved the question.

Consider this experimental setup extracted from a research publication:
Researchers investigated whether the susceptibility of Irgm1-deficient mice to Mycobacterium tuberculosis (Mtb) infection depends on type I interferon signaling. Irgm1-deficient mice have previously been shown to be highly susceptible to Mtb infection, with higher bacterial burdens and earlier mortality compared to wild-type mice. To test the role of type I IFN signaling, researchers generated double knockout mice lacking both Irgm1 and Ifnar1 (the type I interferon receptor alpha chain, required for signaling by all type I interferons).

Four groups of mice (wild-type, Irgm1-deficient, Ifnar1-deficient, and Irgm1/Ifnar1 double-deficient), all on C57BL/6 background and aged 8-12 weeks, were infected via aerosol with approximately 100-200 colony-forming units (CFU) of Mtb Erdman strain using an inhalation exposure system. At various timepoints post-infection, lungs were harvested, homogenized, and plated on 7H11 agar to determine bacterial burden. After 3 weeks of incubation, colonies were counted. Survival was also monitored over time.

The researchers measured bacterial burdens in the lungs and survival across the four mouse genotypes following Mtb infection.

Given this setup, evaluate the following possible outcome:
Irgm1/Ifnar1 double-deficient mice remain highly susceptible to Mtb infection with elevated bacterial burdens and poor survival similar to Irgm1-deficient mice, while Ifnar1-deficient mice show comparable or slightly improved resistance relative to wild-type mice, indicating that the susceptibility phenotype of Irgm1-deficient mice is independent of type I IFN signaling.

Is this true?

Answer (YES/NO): NO